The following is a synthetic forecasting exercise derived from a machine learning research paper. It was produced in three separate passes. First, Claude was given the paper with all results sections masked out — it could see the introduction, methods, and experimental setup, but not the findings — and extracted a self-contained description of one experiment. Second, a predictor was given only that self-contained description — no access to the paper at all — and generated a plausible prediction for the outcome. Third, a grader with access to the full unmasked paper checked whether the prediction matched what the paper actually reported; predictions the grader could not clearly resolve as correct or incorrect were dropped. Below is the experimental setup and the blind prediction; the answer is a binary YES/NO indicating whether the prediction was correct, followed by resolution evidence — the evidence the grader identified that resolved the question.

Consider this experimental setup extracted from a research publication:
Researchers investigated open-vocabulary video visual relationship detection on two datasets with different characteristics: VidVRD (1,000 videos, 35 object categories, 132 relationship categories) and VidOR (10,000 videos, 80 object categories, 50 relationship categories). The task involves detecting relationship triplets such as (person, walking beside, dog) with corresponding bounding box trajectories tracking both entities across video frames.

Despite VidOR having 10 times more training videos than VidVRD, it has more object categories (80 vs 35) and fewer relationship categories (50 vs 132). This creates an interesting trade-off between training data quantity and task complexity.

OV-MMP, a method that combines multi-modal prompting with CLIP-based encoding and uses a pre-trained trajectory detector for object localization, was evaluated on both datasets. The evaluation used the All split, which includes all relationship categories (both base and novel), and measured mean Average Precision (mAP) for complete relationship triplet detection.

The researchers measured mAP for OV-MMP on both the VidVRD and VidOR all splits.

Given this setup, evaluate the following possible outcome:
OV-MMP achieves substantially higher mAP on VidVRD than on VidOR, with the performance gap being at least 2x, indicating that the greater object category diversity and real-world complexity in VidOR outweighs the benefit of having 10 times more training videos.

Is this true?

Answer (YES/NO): YES